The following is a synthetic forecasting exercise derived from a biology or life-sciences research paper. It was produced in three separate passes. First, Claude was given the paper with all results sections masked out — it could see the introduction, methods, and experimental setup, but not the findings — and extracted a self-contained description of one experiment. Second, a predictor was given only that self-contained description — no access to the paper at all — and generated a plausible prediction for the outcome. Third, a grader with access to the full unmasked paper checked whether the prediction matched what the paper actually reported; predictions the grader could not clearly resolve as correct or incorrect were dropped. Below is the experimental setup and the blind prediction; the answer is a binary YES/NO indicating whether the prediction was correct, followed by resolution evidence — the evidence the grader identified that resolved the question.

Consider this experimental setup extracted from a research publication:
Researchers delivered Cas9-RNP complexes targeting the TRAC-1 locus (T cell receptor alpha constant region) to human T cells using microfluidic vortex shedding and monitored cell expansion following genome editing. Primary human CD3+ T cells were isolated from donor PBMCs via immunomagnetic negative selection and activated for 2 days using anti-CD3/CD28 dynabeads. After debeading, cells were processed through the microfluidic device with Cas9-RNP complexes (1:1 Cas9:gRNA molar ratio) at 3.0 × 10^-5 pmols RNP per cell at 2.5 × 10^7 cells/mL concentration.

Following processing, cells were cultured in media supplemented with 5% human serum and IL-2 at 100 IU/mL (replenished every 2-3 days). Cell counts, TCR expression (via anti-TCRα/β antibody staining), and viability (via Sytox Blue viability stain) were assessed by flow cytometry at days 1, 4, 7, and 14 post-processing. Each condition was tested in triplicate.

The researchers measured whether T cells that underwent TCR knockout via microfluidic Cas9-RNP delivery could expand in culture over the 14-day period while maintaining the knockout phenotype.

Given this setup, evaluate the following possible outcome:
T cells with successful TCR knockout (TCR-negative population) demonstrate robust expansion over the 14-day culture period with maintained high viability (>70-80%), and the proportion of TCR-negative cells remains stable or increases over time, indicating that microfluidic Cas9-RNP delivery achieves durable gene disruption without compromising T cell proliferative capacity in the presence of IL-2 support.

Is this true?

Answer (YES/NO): YES